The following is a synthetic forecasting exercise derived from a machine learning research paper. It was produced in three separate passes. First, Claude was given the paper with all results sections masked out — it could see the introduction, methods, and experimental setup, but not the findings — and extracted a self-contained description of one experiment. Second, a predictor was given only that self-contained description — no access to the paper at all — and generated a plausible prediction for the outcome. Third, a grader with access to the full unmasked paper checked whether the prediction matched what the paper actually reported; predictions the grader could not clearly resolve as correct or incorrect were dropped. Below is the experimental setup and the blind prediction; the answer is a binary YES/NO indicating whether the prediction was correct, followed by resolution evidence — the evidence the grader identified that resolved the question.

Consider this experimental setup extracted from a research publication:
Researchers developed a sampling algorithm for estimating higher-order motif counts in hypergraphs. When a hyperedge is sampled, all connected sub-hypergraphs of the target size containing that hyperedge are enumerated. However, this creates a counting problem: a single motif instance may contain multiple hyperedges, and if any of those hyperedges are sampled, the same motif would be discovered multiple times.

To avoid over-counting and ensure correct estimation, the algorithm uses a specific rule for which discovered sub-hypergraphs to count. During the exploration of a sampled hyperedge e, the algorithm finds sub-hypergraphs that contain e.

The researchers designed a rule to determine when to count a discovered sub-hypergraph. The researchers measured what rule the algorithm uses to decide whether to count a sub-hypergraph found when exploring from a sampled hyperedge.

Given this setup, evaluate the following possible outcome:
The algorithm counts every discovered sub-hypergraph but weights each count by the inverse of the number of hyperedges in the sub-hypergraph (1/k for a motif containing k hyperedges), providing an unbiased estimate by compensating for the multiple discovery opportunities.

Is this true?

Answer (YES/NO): NO